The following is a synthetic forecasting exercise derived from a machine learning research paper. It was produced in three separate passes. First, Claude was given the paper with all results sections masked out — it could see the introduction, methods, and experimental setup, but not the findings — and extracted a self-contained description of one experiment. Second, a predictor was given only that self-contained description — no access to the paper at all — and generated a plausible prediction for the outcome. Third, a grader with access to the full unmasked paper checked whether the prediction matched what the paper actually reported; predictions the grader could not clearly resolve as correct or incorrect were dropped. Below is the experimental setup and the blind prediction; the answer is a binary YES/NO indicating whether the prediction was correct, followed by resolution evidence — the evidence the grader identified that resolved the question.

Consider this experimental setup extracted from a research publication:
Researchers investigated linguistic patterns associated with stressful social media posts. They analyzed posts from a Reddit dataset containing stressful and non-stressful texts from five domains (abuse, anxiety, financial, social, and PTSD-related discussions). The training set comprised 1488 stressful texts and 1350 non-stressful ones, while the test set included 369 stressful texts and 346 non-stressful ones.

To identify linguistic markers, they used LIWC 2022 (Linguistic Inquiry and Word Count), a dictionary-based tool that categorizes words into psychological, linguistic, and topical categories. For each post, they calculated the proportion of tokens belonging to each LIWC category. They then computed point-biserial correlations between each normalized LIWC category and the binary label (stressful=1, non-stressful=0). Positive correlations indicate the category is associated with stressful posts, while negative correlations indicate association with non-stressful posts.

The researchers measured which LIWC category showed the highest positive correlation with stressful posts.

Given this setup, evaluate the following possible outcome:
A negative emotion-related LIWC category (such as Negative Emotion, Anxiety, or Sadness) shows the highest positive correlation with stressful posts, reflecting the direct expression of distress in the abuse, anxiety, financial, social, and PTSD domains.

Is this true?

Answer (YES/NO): NO